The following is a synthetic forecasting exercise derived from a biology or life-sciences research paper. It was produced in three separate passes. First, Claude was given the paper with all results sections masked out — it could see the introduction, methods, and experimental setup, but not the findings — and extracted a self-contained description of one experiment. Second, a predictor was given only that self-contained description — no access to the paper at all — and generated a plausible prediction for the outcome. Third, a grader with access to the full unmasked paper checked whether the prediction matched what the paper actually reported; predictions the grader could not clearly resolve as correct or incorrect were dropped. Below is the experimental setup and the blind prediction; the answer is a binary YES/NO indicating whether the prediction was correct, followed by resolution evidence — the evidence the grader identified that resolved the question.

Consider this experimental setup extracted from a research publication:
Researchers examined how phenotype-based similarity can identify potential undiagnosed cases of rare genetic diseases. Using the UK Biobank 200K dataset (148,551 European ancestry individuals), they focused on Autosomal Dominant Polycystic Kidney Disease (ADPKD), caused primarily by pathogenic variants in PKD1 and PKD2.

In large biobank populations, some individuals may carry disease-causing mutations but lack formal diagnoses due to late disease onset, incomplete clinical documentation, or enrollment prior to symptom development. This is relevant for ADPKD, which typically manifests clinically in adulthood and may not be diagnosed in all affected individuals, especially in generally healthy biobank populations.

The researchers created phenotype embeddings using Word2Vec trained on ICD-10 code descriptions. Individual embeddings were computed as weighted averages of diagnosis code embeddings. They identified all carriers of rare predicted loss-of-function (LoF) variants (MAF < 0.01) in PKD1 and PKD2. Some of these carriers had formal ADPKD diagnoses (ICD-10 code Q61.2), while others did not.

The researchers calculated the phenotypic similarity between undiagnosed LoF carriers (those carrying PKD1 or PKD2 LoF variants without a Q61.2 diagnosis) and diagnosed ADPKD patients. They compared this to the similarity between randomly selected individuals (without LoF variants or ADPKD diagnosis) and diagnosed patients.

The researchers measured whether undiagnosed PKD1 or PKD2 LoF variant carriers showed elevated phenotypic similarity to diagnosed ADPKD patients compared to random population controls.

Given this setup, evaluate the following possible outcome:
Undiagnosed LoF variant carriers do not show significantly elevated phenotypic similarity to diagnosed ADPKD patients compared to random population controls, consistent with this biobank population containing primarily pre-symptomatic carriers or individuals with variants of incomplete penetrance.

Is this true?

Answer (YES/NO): NO